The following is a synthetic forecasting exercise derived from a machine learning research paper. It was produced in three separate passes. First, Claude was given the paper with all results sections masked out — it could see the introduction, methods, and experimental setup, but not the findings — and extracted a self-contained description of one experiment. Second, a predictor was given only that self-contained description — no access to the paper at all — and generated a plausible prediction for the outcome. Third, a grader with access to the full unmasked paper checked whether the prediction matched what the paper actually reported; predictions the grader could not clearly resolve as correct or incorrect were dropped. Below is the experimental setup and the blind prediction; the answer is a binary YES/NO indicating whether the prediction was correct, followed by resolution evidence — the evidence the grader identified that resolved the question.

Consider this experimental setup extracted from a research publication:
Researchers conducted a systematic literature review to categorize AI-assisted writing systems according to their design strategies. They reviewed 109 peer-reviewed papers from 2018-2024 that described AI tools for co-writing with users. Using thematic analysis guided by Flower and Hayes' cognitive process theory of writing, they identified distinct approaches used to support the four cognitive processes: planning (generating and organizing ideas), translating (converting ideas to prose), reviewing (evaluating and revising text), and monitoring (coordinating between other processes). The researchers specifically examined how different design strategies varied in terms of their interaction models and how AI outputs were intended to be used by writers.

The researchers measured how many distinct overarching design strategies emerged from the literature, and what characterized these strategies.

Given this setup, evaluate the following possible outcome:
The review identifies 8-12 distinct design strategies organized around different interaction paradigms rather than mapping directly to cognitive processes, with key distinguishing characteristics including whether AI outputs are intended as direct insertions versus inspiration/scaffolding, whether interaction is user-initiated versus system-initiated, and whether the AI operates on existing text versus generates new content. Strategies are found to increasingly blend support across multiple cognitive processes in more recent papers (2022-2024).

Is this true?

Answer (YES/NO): NO